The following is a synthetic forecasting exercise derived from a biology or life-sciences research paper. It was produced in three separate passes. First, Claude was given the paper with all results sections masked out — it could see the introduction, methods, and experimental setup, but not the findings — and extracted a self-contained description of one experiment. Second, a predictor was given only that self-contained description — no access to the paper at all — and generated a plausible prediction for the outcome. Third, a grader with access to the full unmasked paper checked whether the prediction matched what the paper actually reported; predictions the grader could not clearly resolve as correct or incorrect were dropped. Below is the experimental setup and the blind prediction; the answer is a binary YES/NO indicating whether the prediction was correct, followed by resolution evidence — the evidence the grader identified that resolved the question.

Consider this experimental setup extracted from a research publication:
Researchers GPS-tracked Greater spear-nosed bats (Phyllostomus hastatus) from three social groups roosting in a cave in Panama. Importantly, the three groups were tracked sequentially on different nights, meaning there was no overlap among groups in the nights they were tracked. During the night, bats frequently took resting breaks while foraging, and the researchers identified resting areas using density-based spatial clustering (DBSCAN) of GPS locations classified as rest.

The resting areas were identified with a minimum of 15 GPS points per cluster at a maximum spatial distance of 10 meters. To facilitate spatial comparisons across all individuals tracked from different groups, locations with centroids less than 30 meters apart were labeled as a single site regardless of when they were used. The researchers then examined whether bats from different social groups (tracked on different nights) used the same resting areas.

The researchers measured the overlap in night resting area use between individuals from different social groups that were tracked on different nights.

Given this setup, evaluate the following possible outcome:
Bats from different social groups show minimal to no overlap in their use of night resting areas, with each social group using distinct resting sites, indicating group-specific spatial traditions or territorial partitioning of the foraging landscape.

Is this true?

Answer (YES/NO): NO